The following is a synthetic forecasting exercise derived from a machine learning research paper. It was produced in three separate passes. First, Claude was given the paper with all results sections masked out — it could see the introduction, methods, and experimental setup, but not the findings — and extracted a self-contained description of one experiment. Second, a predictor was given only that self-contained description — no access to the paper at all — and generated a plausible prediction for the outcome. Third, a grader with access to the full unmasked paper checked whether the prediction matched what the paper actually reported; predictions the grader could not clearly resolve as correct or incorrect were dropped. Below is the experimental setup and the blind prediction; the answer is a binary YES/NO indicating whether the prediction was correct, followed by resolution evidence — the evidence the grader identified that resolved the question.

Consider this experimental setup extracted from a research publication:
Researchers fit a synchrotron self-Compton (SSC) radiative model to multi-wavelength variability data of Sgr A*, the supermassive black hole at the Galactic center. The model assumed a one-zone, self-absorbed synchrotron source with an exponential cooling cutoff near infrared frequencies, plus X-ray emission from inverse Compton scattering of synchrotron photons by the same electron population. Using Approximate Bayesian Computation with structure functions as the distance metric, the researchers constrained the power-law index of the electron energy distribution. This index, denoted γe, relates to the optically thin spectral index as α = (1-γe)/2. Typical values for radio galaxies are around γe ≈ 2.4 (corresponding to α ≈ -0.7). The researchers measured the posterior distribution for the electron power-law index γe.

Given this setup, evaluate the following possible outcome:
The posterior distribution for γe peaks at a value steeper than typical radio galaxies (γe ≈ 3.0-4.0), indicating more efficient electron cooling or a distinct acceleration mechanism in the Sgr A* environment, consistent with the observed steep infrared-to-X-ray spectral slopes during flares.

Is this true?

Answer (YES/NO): NO